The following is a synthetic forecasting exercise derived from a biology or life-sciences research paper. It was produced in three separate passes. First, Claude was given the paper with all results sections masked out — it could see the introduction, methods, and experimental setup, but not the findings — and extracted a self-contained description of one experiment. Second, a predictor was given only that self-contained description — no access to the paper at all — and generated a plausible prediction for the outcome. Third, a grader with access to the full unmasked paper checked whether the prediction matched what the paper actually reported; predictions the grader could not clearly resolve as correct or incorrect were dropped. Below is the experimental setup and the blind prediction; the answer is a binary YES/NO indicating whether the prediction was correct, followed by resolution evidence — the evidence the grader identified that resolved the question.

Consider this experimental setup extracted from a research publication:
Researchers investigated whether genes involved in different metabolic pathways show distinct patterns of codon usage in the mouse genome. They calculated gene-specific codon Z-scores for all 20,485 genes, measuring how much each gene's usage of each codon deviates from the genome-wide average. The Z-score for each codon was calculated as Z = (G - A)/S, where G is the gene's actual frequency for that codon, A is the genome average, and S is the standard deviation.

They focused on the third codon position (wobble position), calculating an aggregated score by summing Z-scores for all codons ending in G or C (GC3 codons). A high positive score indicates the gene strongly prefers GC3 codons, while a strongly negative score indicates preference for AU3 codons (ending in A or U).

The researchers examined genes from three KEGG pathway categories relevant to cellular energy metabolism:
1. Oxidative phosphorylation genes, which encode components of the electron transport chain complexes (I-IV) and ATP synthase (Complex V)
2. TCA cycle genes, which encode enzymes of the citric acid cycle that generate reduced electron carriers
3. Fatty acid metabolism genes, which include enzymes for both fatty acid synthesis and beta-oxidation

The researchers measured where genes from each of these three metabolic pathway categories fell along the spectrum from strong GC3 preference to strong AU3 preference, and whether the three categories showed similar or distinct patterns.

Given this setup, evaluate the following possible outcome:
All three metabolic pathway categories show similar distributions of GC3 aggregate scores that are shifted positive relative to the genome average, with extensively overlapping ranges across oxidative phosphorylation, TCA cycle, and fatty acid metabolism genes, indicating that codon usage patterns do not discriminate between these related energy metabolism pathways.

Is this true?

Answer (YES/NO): NO